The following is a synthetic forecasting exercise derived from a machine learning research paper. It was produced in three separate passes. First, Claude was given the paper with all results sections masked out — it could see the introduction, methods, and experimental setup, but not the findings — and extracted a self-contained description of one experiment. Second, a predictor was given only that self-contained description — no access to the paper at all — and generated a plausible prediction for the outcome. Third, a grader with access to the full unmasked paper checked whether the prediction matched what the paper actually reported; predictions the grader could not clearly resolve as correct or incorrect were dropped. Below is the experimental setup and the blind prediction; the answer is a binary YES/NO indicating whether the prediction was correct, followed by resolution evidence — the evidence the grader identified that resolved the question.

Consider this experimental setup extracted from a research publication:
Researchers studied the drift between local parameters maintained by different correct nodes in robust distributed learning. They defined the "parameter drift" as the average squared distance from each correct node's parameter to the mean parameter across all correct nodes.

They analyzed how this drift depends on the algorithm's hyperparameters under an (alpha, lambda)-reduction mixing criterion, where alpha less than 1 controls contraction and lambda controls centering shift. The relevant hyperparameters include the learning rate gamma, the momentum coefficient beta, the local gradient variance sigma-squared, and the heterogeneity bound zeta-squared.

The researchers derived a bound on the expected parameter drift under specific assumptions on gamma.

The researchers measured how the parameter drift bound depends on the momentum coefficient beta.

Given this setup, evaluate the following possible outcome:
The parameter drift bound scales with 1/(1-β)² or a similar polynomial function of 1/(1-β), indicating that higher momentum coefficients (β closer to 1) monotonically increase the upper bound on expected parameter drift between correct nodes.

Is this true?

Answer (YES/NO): NO